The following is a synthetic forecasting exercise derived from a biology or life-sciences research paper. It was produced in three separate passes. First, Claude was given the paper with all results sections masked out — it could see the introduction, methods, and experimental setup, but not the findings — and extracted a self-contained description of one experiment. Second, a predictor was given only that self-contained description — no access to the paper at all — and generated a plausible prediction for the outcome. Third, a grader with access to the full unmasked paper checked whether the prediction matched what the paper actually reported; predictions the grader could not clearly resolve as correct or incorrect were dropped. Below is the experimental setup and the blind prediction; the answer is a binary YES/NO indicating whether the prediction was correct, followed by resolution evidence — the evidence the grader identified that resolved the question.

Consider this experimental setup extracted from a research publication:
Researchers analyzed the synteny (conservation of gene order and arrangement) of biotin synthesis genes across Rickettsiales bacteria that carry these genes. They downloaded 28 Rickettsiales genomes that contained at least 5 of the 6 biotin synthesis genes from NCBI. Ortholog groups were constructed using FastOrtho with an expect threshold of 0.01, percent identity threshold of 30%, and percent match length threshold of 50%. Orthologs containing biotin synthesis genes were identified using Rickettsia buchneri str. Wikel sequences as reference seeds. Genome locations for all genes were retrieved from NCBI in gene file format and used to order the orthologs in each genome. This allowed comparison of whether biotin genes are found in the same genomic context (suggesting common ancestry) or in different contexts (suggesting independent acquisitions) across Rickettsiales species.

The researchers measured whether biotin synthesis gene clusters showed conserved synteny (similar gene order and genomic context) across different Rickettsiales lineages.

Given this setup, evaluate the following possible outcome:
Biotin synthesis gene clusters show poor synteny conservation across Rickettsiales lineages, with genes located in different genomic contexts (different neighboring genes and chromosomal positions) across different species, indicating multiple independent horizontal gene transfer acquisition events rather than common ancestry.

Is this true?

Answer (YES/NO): YES